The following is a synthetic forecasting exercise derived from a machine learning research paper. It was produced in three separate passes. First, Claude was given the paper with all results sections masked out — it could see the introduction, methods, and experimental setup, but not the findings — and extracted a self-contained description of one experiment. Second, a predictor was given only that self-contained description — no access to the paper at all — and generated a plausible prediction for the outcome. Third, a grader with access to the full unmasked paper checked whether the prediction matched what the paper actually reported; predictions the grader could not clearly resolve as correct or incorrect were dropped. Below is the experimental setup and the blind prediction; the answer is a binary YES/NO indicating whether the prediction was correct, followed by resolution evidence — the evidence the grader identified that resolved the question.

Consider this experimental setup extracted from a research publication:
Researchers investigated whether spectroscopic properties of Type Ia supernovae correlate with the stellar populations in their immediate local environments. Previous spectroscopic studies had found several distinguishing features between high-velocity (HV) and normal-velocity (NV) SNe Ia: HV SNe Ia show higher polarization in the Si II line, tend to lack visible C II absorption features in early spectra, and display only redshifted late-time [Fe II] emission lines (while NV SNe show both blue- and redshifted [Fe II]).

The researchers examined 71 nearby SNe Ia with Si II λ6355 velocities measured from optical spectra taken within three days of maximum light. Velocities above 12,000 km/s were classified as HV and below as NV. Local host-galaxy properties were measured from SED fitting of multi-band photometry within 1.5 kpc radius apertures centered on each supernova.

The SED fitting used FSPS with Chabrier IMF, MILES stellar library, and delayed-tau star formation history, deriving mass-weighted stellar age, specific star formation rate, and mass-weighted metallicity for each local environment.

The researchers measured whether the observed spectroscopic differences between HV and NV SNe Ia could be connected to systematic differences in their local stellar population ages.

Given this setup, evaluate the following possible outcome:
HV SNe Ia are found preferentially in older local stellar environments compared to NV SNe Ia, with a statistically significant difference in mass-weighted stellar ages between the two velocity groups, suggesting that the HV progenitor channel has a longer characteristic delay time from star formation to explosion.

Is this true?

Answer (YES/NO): NO